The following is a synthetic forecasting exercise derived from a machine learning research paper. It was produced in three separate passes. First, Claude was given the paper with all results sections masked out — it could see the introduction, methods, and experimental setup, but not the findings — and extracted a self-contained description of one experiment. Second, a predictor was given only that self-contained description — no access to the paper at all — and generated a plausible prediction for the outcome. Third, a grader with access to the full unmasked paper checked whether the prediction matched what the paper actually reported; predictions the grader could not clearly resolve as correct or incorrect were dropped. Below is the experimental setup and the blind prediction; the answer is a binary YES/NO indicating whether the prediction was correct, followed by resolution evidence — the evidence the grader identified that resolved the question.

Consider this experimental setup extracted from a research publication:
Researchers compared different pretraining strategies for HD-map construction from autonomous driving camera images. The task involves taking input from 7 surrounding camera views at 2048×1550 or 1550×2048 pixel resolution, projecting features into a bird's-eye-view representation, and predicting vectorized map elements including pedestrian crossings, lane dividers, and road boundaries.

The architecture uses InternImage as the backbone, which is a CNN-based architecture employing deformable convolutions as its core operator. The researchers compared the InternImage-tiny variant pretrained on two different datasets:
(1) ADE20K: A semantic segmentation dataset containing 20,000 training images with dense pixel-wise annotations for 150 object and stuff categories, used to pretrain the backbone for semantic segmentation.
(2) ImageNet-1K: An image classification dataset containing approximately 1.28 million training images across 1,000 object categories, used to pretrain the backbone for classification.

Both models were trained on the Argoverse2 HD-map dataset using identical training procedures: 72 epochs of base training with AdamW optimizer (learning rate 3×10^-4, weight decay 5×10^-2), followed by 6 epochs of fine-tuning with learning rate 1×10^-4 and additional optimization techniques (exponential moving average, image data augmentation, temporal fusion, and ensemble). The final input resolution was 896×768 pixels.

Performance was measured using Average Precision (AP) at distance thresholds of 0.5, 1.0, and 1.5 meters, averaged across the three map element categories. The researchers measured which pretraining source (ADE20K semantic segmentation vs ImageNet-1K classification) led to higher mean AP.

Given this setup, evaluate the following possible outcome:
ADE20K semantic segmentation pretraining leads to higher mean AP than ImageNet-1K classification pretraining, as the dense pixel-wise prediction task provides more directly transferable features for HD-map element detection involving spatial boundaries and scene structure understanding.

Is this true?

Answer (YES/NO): YES